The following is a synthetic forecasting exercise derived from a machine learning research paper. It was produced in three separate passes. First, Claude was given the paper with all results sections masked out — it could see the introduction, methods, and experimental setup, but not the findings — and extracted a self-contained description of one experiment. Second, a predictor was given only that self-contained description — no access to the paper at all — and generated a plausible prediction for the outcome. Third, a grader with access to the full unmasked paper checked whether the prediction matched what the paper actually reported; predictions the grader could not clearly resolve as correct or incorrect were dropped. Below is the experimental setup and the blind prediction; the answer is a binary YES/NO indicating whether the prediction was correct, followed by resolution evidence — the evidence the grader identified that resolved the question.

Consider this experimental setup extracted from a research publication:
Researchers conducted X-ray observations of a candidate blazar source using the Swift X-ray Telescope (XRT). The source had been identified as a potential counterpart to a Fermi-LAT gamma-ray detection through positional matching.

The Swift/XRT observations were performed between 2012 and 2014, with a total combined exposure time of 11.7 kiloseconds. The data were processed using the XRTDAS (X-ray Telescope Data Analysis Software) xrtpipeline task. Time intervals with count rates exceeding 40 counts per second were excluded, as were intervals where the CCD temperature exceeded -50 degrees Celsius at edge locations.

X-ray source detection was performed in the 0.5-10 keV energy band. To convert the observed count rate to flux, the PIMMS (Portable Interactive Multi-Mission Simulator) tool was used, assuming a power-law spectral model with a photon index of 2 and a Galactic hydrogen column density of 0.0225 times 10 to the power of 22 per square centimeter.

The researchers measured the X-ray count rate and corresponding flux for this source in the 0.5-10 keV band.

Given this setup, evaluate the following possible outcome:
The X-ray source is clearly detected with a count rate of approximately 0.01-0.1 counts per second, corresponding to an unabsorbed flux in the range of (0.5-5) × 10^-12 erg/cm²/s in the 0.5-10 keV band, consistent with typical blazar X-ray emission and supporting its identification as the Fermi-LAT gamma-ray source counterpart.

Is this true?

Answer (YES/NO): NO